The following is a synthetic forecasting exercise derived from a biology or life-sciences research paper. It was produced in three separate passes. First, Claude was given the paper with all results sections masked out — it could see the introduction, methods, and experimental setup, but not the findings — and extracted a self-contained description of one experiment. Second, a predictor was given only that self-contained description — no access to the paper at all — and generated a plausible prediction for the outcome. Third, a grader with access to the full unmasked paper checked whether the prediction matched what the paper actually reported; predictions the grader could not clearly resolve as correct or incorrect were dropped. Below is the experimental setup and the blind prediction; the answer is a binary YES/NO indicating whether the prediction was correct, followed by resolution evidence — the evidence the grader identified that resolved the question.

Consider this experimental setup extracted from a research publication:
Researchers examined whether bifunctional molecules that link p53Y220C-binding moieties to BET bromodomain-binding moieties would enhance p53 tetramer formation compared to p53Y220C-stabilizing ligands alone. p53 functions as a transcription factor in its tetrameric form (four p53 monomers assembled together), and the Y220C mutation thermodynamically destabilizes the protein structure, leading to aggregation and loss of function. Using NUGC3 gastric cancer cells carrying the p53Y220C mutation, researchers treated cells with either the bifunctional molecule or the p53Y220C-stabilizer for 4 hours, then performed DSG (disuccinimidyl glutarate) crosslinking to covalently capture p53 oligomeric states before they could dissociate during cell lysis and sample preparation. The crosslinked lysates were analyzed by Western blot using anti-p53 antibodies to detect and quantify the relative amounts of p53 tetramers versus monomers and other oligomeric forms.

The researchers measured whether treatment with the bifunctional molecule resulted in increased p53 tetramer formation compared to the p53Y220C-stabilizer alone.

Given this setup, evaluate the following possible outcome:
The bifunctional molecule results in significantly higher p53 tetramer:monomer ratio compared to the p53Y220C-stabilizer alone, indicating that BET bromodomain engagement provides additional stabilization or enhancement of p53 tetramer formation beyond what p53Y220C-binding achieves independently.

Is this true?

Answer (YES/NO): NO